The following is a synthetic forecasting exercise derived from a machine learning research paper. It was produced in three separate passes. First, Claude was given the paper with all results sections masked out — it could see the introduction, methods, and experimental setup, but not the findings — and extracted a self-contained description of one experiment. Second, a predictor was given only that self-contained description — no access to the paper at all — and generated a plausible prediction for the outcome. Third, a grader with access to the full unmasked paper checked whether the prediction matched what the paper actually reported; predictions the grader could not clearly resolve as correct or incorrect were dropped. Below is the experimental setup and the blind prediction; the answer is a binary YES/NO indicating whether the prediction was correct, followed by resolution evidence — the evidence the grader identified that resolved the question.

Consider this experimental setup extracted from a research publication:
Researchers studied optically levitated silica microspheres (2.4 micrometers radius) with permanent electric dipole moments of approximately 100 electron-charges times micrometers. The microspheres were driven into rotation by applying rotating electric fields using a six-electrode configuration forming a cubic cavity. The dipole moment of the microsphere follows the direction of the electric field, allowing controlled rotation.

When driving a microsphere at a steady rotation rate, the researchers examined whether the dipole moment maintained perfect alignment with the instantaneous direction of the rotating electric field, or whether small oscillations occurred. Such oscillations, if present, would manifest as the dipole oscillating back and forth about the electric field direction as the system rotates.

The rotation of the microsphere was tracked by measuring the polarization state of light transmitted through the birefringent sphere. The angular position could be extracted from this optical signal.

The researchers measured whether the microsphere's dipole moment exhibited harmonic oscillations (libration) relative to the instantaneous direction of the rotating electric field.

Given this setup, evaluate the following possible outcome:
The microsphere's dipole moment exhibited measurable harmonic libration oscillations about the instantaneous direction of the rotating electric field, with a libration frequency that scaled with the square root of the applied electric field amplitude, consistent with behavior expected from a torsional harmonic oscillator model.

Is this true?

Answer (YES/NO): YES